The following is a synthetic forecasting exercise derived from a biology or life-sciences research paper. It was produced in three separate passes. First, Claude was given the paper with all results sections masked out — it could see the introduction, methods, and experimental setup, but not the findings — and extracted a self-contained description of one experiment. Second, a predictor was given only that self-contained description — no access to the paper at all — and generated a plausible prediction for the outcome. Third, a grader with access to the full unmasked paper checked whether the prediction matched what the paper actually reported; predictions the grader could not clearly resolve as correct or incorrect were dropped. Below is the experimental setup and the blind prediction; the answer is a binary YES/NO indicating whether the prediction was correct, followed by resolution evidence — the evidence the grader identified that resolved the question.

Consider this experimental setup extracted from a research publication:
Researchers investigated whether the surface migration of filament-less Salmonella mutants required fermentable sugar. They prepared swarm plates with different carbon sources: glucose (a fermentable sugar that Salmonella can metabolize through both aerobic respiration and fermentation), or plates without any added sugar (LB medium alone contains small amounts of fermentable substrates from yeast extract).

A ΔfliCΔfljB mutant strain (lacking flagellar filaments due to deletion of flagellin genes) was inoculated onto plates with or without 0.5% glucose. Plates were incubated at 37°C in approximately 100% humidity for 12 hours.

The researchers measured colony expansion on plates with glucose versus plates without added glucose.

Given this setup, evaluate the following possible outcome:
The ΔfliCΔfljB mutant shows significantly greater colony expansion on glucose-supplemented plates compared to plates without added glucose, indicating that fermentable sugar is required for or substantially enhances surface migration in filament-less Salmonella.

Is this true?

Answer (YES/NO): YES